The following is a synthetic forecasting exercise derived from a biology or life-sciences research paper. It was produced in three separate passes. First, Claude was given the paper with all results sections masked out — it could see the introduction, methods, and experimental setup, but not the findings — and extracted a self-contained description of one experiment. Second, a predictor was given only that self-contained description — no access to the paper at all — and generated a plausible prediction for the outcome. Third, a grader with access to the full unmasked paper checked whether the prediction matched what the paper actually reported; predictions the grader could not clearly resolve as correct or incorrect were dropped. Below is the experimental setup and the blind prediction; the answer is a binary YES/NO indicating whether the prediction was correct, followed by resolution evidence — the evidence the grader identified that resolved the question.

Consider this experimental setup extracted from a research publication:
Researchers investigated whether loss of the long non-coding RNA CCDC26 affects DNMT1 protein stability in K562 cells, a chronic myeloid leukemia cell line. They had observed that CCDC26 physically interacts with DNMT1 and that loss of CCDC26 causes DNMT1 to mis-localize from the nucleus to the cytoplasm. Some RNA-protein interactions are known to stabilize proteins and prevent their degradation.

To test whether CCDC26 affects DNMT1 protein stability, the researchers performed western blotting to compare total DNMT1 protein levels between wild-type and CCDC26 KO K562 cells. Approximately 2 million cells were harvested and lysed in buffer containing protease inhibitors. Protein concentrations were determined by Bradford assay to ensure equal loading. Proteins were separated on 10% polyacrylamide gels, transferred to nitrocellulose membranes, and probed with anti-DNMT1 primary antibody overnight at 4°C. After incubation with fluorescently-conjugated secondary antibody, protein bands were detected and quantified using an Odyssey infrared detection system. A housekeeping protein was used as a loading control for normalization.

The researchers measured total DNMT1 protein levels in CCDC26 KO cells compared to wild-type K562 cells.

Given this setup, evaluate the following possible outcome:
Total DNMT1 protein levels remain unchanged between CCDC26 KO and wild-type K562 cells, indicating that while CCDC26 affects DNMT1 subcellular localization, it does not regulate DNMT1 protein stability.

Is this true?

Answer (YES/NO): YES